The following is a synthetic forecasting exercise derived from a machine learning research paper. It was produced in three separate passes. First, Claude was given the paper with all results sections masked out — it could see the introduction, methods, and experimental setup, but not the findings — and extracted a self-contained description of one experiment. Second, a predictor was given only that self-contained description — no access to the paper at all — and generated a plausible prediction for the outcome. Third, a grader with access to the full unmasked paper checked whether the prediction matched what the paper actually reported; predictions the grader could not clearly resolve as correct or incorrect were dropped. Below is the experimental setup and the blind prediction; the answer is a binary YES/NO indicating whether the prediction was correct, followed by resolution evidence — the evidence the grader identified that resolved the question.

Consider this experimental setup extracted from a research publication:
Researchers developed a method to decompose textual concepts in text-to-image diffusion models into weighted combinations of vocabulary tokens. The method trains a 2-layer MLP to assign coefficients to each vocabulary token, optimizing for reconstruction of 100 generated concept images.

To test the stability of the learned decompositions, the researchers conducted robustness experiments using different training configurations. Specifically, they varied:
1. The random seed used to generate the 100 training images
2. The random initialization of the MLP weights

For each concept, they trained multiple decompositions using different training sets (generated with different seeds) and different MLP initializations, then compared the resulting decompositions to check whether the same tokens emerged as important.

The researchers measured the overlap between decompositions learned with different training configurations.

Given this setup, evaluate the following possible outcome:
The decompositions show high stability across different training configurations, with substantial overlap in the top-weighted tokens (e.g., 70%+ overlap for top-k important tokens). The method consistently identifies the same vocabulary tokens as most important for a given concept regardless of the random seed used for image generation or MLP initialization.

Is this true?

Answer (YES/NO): YES